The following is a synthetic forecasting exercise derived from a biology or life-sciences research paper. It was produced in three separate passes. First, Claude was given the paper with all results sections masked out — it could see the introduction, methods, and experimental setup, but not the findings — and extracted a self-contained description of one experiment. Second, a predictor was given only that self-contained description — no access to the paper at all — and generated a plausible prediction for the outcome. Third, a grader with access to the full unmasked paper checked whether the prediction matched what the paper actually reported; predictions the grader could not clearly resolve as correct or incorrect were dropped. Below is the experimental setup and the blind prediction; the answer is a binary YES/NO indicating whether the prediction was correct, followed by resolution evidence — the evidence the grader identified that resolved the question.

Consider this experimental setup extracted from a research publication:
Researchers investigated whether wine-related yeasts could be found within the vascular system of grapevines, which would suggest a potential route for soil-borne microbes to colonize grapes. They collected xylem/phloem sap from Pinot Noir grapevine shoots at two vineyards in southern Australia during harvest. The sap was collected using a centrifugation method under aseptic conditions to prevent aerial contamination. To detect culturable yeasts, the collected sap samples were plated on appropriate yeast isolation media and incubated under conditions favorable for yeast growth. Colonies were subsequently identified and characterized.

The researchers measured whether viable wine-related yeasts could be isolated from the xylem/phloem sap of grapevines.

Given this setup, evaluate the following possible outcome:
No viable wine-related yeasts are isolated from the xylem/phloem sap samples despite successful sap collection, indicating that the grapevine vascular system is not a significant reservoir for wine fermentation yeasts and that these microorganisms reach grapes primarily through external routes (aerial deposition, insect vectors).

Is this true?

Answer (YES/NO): NO